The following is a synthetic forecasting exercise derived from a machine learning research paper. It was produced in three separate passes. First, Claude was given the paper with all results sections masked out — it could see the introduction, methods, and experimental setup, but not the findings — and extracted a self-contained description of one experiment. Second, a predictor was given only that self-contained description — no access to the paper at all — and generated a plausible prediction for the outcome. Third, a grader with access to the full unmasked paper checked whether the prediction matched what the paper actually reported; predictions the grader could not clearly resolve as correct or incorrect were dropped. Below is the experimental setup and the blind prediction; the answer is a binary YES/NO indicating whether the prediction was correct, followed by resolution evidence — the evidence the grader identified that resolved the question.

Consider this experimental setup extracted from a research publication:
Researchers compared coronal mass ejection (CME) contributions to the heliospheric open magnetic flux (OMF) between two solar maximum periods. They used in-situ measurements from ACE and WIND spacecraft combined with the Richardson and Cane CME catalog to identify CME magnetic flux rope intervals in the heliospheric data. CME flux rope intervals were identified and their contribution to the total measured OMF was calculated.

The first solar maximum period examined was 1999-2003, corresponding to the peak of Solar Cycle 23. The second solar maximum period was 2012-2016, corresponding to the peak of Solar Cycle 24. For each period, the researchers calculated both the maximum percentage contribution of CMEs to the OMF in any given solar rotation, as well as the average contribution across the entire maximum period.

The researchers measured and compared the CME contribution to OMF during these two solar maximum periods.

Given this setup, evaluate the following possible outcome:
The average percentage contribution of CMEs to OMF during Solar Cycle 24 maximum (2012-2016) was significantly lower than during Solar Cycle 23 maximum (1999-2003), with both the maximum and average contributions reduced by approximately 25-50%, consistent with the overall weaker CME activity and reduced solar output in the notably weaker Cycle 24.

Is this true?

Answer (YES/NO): YES